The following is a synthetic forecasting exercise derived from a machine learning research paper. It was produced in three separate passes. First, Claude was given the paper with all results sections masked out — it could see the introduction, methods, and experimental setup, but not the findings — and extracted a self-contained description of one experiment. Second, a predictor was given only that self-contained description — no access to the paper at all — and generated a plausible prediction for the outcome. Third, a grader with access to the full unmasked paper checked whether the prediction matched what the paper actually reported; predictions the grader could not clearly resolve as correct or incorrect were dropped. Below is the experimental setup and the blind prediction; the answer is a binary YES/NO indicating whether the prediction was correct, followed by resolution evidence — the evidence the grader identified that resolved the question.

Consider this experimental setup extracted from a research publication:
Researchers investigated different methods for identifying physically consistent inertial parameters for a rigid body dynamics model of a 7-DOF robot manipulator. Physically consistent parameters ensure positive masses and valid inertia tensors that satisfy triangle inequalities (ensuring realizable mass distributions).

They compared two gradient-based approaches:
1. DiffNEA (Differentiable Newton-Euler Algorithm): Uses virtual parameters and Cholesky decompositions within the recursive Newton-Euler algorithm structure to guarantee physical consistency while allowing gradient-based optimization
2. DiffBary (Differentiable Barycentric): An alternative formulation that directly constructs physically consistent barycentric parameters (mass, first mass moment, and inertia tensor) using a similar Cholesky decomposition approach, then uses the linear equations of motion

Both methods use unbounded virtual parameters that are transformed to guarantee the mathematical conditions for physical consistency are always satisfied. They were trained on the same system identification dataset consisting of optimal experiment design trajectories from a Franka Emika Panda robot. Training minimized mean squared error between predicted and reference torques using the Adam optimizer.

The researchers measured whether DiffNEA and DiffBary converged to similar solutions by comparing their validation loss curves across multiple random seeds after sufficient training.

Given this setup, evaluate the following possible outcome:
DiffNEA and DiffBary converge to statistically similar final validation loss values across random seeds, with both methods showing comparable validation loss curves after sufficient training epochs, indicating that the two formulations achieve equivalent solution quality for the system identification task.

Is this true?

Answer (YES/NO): YES